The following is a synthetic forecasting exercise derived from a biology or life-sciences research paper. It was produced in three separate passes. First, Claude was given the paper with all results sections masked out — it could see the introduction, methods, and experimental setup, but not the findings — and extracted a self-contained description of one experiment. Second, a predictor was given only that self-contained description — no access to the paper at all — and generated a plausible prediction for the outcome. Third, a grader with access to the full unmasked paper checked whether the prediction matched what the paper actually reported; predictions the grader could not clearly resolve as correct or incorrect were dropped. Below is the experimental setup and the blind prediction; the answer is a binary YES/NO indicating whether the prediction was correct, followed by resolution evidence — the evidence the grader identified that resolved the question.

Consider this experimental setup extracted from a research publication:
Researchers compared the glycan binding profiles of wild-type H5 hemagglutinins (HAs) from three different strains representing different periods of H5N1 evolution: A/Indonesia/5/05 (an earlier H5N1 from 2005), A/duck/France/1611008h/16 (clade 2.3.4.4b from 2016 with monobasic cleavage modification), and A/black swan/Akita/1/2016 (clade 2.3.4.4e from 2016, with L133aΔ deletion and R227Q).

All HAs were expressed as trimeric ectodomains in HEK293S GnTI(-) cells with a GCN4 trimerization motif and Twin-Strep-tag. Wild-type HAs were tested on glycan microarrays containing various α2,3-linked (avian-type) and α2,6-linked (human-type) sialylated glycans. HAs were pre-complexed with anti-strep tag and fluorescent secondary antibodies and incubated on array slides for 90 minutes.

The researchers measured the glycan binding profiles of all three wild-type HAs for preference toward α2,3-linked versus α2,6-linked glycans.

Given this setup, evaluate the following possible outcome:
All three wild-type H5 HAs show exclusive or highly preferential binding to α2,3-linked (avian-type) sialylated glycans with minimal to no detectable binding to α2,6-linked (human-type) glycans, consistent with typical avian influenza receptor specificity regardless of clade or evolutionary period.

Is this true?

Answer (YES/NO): YES